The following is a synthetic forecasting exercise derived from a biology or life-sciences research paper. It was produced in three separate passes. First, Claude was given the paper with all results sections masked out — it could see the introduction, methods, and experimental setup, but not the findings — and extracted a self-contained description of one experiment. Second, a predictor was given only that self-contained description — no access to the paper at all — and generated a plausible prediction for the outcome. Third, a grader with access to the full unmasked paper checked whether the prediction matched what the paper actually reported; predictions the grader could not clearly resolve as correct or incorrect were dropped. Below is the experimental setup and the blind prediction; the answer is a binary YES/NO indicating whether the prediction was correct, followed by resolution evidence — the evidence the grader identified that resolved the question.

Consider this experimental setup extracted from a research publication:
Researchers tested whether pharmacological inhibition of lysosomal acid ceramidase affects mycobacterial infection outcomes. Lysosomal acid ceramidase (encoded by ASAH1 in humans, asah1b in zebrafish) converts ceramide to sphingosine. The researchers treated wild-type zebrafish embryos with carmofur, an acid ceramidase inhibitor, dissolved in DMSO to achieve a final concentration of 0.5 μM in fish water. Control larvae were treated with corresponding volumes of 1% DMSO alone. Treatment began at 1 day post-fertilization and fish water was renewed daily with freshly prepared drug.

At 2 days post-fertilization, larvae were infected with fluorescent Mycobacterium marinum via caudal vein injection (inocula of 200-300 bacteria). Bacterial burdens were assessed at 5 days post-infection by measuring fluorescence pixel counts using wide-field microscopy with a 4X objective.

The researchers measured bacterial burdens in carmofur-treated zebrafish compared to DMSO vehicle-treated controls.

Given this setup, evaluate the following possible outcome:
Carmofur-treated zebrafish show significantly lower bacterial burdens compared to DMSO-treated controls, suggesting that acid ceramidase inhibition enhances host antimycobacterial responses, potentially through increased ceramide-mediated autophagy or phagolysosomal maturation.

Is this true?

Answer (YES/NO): NO